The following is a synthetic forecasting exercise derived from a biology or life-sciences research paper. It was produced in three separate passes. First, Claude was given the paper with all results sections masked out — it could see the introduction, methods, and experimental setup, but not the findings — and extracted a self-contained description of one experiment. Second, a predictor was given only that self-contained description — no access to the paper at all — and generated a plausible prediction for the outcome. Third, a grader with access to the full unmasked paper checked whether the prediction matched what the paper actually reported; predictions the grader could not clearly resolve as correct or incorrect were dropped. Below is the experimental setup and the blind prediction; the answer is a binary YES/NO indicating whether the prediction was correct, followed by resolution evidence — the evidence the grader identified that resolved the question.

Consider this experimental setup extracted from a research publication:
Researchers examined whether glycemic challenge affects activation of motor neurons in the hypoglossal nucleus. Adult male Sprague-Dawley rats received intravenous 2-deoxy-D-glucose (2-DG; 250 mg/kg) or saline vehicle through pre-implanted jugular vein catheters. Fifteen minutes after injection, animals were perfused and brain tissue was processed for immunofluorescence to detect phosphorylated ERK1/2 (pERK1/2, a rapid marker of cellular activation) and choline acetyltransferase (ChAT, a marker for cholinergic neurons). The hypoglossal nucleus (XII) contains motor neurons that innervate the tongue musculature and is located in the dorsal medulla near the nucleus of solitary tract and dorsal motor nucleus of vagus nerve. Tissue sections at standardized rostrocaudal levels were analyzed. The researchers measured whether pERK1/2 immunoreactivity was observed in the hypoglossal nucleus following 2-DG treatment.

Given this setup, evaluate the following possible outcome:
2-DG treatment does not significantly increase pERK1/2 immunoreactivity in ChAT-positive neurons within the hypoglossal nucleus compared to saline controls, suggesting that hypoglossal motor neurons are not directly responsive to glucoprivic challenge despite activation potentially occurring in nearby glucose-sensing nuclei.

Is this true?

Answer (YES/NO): YES